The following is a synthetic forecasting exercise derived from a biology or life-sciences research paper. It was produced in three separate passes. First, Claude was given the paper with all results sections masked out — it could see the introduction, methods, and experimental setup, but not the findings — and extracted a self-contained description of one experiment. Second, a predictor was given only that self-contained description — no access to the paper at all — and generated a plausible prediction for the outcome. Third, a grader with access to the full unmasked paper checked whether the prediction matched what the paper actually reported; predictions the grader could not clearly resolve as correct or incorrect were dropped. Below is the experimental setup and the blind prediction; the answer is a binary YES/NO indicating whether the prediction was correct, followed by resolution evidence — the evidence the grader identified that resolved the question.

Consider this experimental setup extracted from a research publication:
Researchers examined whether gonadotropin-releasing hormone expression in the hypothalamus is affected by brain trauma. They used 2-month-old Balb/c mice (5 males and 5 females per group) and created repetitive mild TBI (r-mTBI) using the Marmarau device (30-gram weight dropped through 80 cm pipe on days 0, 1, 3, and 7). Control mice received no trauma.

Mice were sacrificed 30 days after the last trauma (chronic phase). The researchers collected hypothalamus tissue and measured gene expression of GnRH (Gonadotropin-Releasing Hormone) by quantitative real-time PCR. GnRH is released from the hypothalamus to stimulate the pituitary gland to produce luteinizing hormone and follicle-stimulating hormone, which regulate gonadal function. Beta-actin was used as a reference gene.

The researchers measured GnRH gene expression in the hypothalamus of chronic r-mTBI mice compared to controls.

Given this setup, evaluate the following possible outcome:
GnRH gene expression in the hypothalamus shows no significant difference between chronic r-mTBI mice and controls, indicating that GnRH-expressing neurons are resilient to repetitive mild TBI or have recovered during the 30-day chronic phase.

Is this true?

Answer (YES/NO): NO